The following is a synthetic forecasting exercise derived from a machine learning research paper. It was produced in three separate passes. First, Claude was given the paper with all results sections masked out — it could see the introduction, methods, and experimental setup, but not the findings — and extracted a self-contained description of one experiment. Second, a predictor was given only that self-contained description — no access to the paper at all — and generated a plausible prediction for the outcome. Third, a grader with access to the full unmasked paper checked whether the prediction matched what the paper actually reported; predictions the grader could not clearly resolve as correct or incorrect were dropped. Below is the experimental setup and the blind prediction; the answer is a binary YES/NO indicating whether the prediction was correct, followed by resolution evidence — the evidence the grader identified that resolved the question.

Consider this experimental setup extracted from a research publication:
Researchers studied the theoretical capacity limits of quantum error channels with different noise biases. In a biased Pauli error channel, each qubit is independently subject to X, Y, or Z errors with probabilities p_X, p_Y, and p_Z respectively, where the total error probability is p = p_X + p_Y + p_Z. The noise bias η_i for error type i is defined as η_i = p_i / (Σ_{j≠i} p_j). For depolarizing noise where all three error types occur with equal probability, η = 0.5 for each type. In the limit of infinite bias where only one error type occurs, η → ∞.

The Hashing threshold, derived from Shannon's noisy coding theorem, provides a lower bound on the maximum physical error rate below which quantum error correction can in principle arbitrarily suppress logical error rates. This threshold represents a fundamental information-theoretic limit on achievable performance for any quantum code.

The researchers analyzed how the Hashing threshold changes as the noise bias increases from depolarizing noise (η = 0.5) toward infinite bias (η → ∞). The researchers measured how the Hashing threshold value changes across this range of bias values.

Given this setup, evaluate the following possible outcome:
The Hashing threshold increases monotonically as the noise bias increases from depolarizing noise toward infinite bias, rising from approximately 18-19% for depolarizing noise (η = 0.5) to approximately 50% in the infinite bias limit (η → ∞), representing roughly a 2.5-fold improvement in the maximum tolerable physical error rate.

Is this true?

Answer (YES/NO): YES